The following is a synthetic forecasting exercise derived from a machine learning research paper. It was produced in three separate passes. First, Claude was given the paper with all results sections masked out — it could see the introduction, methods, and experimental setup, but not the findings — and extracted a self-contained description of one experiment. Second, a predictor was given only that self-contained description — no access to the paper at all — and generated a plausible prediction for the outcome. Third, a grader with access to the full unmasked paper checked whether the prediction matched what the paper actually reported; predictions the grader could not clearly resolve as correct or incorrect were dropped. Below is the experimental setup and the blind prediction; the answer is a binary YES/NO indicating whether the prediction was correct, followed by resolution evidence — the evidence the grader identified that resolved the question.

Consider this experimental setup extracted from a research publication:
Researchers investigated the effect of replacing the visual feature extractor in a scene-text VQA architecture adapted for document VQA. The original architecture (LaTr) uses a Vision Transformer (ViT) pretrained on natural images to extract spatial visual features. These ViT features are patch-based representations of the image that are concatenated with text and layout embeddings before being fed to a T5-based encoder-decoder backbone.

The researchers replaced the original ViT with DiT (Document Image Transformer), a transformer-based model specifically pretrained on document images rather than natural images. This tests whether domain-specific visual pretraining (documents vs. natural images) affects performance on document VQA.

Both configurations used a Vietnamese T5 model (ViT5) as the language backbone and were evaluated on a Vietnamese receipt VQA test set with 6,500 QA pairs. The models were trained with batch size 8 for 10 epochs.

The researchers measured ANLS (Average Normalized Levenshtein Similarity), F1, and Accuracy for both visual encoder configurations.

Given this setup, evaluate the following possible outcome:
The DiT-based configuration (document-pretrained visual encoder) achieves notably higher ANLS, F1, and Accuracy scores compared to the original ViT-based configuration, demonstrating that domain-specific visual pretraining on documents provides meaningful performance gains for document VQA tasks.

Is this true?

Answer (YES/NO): NO